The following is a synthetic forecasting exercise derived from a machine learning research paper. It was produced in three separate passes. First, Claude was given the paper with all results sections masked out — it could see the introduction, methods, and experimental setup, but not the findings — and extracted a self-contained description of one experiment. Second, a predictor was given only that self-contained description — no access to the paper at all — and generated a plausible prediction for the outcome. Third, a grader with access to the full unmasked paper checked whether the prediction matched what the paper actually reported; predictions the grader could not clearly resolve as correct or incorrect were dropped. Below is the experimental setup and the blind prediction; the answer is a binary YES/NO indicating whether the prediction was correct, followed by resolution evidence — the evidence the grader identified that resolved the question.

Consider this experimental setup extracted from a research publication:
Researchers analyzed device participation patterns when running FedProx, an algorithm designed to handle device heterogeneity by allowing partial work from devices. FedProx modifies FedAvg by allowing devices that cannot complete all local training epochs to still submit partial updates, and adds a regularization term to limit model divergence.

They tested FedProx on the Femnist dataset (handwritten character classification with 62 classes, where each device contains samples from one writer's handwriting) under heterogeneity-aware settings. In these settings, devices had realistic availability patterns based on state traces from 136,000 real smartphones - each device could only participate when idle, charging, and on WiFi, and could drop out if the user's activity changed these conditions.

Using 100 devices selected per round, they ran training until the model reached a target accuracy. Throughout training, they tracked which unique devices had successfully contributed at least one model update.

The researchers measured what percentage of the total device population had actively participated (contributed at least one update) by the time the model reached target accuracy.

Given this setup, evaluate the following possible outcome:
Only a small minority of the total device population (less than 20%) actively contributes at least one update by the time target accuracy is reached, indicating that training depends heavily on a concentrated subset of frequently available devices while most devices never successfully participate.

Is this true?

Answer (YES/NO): NO